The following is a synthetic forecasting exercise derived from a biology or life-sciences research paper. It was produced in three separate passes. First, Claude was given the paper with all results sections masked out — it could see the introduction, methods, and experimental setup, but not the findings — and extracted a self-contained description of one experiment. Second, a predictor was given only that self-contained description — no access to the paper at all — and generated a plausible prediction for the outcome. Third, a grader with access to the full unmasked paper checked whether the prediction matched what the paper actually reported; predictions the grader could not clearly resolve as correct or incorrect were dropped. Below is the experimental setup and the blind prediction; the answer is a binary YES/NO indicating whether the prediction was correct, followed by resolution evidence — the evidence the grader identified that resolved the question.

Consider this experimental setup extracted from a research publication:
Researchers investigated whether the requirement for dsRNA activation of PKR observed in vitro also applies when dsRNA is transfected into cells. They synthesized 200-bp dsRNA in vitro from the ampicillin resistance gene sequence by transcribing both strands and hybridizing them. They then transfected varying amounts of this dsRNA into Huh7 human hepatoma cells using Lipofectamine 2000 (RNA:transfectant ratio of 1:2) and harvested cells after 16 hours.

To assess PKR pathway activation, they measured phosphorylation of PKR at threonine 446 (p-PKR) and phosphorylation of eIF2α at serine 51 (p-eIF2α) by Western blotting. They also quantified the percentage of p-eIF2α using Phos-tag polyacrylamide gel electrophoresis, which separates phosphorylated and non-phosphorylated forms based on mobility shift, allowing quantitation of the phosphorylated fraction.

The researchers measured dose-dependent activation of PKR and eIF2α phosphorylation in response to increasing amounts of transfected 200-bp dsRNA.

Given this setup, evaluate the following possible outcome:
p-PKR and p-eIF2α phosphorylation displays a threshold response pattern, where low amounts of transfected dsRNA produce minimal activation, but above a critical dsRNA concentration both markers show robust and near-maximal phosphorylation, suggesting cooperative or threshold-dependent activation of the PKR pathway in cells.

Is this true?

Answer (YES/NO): NO